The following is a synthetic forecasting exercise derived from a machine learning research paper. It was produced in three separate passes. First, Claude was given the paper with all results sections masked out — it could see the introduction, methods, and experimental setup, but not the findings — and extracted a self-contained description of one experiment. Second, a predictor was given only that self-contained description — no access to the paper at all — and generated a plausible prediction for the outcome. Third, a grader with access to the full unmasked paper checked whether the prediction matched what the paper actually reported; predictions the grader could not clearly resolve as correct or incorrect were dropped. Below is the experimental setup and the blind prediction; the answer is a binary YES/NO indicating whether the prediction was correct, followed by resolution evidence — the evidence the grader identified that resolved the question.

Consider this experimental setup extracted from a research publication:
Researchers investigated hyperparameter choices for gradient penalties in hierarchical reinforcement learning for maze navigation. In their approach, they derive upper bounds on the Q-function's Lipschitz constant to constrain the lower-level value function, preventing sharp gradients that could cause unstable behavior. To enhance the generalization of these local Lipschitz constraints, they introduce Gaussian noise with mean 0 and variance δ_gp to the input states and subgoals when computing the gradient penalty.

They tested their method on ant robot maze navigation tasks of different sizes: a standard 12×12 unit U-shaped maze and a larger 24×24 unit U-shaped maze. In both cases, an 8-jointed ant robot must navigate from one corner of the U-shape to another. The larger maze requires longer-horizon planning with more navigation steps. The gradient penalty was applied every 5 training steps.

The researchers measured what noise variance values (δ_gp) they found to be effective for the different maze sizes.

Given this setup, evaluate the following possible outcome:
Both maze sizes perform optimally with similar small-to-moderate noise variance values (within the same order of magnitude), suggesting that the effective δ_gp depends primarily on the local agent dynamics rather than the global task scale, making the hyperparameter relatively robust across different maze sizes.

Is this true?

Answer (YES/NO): NO